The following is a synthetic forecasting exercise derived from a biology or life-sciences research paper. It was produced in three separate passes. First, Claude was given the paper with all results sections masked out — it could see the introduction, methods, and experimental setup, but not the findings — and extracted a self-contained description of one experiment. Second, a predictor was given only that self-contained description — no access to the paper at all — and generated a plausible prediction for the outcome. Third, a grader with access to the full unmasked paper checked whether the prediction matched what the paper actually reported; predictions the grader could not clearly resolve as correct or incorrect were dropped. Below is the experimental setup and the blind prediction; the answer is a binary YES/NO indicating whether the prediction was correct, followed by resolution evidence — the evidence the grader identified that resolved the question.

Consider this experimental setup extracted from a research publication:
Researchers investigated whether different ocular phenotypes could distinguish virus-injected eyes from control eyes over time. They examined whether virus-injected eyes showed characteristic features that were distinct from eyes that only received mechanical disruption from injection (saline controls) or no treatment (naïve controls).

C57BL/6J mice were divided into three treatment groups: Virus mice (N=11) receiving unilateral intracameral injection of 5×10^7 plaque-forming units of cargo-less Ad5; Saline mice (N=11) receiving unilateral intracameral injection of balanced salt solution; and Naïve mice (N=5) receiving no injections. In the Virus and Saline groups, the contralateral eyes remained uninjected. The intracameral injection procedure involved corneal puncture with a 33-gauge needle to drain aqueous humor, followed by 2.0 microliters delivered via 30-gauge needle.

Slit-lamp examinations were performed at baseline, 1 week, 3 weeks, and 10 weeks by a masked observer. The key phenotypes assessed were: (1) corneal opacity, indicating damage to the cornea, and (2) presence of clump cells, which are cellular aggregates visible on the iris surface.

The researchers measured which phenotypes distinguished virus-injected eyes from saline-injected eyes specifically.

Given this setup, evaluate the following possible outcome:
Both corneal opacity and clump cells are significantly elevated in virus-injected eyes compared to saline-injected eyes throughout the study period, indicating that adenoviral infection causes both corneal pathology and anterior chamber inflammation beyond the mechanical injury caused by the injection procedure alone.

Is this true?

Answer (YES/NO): NO